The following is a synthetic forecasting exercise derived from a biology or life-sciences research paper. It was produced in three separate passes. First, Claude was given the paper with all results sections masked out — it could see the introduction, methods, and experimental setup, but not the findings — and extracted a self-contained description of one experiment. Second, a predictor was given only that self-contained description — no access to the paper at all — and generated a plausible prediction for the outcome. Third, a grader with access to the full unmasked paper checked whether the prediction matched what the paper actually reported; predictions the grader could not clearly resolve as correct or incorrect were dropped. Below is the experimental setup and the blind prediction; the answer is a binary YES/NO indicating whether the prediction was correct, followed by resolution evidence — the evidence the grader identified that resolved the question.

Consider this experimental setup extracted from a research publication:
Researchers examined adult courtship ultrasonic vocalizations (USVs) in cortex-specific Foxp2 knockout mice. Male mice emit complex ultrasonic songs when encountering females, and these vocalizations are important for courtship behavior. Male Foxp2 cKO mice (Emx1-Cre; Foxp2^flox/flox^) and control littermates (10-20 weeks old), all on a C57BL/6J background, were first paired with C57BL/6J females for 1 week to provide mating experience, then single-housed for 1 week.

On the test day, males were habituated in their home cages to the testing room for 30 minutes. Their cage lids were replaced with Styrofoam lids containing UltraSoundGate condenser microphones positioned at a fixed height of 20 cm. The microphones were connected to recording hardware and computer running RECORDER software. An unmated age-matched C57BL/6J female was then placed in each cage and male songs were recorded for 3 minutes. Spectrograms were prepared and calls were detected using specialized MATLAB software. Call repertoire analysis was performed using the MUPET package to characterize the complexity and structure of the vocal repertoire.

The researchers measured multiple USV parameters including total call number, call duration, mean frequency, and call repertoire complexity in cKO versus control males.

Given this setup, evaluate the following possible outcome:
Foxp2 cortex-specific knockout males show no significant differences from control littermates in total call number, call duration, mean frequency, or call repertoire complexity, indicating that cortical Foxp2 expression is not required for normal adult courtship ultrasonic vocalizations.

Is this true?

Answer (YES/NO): YES